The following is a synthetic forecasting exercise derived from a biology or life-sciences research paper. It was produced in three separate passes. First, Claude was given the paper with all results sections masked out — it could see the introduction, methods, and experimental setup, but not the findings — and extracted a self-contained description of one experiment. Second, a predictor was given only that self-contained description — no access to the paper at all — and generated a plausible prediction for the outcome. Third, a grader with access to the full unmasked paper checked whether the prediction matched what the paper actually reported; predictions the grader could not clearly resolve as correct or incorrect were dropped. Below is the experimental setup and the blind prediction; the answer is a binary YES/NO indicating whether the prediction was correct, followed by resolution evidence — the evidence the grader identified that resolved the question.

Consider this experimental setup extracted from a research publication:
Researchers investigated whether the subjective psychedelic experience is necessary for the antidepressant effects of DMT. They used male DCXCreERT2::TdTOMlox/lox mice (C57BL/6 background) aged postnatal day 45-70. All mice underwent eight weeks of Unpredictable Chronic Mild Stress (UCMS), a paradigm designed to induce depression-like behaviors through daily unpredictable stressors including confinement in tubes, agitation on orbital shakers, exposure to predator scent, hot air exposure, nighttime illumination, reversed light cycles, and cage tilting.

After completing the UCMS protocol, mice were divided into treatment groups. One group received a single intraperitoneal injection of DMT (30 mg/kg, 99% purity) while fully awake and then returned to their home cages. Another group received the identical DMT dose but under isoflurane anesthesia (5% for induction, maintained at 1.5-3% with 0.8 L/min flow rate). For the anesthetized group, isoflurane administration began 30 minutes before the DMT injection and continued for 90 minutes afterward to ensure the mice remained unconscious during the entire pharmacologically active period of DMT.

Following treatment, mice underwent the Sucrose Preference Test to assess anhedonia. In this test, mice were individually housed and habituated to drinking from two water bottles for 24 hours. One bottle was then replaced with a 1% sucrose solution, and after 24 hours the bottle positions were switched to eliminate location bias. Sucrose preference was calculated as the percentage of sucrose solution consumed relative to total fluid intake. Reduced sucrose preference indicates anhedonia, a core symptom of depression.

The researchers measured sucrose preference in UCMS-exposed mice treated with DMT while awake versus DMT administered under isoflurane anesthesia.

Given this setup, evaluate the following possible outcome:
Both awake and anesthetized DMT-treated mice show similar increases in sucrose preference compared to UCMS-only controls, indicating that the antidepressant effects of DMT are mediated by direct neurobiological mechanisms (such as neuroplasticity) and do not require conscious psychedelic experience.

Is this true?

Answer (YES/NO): YES